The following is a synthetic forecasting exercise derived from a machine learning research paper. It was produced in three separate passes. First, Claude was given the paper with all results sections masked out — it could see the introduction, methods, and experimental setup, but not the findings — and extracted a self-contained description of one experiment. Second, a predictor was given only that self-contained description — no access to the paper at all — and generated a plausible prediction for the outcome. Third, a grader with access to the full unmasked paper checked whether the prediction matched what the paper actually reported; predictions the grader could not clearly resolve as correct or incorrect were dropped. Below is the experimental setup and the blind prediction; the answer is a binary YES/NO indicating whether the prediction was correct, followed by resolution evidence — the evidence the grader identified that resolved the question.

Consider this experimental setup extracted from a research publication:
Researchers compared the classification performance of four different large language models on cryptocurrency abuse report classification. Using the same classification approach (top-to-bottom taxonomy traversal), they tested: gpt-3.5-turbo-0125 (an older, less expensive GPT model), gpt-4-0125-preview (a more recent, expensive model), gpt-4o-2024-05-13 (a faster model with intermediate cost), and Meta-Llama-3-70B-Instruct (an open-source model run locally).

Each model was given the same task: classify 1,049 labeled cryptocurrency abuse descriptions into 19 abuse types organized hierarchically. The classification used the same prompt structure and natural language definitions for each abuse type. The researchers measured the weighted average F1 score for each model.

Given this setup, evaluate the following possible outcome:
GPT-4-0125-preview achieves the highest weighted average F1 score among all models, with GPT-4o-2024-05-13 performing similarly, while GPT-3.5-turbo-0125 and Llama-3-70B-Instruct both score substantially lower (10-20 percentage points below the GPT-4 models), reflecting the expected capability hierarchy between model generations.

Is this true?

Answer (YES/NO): NO